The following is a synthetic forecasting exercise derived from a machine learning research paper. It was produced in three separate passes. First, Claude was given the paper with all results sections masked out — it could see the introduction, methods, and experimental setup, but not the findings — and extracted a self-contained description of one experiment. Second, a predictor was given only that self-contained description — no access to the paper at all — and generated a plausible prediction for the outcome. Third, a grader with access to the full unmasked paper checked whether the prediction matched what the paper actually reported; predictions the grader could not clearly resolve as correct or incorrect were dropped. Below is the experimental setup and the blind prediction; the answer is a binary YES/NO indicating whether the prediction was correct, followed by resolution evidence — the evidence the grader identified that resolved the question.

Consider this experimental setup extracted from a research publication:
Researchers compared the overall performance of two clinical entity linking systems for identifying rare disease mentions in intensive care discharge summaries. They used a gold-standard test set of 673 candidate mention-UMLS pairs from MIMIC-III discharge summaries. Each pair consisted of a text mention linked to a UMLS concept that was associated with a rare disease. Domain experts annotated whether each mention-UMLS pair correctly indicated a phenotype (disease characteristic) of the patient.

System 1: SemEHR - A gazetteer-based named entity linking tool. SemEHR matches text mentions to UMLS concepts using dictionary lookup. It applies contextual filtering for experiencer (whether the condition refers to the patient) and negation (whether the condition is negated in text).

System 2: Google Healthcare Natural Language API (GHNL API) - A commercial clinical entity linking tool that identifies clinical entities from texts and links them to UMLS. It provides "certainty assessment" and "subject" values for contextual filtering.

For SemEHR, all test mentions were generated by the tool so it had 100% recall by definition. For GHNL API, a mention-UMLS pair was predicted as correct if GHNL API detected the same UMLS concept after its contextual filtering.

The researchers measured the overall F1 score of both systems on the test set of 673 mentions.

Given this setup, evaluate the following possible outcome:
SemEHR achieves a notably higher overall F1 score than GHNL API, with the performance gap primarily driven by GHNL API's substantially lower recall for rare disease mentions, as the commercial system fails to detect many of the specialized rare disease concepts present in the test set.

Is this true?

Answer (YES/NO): NO